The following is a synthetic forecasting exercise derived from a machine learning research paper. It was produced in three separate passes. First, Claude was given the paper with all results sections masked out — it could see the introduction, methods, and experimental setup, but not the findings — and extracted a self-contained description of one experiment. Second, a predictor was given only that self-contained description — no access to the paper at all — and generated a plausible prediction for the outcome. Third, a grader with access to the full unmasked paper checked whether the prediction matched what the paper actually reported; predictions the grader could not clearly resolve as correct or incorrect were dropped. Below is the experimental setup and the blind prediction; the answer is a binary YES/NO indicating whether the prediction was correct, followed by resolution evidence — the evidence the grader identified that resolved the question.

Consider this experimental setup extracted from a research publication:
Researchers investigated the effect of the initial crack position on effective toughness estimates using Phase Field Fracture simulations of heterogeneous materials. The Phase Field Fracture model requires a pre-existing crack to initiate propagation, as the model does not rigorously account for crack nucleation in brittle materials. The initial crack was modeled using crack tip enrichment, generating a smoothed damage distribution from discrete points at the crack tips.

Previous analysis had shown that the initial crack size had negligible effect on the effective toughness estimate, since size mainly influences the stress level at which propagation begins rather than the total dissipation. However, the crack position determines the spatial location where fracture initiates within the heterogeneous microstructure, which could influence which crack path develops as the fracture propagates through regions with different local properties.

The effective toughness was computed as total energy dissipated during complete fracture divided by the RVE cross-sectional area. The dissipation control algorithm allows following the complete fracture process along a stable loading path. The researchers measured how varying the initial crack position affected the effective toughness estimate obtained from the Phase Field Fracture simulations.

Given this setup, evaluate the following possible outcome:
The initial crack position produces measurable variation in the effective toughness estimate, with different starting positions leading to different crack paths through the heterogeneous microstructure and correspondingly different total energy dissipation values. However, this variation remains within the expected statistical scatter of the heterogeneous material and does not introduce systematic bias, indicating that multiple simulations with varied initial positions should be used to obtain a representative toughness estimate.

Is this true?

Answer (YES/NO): NO